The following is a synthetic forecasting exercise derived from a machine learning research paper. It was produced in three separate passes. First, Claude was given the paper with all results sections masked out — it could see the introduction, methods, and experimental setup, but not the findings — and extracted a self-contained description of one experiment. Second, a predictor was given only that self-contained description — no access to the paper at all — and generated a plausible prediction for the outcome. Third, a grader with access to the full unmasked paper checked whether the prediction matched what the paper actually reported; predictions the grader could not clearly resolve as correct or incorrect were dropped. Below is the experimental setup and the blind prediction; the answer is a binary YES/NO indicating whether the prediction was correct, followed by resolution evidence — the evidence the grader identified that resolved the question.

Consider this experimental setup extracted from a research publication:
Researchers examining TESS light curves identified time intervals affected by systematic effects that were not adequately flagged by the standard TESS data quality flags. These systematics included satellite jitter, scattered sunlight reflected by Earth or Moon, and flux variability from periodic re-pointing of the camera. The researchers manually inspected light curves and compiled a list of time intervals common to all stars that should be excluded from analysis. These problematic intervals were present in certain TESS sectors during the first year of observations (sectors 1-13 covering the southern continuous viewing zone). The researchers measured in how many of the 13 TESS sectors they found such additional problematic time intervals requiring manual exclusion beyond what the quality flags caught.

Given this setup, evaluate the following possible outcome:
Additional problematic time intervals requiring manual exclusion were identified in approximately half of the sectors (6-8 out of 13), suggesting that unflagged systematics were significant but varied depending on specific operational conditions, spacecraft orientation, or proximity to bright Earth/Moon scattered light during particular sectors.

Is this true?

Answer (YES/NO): YES